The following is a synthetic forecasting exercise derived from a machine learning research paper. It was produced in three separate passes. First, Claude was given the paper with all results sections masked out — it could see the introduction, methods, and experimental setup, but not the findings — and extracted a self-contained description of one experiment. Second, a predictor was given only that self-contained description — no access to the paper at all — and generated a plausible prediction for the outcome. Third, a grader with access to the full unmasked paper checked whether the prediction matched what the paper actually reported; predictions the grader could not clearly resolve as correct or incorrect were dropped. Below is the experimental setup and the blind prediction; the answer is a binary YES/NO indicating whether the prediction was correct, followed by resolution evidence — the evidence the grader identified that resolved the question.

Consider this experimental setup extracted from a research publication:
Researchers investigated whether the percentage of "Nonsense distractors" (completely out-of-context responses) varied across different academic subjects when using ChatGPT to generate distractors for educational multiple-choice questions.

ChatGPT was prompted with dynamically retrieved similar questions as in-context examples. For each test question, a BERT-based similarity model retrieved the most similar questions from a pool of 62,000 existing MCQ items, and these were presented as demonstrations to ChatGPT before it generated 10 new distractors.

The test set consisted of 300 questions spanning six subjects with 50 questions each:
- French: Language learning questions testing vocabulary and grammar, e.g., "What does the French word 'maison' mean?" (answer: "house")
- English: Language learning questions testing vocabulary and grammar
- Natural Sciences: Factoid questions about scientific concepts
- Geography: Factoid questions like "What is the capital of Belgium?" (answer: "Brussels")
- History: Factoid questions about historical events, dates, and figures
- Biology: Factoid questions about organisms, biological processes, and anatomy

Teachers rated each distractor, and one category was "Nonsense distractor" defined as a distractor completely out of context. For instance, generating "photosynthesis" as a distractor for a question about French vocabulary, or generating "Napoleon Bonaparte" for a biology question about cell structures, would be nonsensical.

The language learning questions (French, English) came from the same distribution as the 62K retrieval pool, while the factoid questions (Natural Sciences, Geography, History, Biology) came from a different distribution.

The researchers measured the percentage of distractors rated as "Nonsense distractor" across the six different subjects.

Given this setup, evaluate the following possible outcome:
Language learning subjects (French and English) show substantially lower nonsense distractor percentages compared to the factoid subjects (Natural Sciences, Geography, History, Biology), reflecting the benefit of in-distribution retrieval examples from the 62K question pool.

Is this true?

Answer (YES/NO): NO